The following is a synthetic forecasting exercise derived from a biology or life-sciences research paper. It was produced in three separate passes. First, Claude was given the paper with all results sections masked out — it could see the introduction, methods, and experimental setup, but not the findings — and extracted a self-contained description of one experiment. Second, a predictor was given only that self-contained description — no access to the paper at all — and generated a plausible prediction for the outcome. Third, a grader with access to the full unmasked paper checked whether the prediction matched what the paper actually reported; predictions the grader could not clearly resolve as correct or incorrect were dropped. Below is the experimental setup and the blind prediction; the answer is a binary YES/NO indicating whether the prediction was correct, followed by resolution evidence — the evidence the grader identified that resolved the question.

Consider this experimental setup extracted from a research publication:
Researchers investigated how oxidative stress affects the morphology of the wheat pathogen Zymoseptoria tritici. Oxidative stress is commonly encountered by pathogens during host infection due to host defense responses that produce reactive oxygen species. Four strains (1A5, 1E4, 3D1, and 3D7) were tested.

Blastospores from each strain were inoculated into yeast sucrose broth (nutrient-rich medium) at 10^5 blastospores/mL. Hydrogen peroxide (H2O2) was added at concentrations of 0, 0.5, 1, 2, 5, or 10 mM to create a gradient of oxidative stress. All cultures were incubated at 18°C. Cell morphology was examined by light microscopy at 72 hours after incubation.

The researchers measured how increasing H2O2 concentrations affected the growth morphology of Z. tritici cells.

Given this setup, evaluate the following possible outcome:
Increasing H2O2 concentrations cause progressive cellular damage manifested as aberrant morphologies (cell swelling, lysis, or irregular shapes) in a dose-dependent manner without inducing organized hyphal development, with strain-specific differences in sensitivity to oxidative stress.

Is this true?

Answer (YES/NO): NO